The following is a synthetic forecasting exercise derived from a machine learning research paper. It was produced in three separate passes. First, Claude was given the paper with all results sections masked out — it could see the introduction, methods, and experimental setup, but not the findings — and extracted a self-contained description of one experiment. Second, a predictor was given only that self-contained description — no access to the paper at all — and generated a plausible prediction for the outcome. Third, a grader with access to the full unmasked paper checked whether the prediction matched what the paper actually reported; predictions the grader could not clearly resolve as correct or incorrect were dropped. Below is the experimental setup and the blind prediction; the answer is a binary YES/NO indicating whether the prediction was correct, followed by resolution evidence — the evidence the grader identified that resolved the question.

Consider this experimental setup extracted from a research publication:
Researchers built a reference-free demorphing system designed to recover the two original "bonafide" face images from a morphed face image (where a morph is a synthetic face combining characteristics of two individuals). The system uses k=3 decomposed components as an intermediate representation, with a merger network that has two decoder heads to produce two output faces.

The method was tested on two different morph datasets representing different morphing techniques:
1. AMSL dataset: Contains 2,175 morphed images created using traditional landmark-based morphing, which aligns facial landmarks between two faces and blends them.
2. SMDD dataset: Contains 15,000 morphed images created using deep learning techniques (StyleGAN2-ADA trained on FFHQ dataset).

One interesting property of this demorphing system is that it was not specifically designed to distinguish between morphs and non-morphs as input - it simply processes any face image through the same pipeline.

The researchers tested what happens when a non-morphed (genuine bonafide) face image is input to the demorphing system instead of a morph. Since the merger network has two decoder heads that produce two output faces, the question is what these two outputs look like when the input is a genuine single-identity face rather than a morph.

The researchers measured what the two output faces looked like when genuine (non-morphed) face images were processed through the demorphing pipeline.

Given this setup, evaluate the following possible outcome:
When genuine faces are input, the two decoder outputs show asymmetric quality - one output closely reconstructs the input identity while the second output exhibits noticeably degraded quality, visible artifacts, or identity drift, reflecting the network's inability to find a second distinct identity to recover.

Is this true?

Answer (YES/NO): NO